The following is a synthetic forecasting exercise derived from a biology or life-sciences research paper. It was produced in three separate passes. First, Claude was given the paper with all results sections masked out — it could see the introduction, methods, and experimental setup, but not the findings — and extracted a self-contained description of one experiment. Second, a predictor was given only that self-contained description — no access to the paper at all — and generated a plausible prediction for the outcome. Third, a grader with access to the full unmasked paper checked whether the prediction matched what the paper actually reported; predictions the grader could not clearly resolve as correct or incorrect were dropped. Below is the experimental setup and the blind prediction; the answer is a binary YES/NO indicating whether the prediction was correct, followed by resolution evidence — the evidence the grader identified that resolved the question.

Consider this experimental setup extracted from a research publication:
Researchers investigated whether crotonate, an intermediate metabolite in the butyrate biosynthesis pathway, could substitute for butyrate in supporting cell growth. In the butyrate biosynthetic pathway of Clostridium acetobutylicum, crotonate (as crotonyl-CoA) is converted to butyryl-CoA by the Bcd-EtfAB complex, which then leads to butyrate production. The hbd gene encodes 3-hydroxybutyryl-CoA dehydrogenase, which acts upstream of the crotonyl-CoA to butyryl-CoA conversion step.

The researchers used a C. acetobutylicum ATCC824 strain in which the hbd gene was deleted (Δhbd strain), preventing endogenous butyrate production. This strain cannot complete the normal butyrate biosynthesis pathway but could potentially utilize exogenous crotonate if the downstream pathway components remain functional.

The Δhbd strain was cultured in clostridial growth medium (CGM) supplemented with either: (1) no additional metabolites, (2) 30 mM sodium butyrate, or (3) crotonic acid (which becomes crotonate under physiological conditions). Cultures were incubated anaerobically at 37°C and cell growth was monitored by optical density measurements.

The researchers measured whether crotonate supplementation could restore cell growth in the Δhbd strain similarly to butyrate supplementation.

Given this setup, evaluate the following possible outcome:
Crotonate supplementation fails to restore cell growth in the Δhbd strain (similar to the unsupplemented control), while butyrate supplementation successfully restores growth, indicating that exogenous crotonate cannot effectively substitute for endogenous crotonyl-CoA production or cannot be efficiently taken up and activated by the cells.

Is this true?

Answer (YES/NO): YES